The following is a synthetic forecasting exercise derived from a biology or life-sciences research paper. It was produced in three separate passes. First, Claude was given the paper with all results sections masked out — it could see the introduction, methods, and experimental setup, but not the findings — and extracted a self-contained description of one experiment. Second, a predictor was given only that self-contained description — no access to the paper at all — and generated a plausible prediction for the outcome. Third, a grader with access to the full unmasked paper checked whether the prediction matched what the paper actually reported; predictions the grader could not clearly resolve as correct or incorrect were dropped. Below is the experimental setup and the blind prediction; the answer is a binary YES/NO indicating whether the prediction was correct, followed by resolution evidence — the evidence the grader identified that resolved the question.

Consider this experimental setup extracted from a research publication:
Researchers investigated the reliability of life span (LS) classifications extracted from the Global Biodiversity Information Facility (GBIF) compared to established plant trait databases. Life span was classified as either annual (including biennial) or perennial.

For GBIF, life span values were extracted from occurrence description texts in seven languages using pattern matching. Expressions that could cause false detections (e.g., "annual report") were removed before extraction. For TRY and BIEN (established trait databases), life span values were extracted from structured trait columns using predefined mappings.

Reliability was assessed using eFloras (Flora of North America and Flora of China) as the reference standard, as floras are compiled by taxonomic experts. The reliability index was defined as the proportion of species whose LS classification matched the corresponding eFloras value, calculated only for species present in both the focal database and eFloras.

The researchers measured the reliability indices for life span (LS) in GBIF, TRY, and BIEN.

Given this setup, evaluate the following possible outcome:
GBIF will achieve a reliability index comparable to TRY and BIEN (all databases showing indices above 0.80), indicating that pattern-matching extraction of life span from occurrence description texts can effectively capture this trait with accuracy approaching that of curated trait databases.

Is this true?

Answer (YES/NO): YES